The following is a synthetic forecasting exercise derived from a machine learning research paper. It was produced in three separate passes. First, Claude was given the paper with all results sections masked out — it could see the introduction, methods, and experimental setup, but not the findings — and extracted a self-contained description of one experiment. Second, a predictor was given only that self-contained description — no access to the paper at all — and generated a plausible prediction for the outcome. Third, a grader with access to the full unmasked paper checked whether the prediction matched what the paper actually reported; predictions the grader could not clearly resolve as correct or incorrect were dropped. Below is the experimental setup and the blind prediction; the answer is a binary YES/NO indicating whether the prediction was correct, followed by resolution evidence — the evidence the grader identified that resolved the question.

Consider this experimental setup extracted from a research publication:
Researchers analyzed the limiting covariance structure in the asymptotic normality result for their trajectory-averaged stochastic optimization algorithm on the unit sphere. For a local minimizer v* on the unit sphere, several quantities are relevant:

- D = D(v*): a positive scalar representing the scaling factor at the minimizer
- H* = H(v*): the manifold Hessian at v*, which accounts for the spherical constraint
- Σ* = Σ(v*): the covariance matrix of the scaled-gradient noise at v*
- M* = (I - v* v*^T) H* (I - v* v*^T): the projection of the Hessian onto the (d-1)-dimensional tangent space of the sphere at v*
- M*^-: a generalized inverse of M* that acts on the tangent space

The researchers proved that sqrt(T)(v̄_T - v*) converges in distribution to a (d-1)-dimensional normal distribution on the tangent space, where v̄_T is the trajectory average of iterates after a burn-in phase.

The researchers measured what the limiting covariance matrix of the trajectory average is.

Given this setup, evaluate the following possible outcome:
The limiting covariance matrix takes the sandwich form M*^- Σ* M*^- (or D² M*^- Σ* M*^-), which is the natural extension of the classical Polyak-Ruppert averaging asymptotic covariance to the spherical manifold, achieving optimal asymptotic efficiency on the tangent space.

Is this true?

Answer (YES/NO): NO